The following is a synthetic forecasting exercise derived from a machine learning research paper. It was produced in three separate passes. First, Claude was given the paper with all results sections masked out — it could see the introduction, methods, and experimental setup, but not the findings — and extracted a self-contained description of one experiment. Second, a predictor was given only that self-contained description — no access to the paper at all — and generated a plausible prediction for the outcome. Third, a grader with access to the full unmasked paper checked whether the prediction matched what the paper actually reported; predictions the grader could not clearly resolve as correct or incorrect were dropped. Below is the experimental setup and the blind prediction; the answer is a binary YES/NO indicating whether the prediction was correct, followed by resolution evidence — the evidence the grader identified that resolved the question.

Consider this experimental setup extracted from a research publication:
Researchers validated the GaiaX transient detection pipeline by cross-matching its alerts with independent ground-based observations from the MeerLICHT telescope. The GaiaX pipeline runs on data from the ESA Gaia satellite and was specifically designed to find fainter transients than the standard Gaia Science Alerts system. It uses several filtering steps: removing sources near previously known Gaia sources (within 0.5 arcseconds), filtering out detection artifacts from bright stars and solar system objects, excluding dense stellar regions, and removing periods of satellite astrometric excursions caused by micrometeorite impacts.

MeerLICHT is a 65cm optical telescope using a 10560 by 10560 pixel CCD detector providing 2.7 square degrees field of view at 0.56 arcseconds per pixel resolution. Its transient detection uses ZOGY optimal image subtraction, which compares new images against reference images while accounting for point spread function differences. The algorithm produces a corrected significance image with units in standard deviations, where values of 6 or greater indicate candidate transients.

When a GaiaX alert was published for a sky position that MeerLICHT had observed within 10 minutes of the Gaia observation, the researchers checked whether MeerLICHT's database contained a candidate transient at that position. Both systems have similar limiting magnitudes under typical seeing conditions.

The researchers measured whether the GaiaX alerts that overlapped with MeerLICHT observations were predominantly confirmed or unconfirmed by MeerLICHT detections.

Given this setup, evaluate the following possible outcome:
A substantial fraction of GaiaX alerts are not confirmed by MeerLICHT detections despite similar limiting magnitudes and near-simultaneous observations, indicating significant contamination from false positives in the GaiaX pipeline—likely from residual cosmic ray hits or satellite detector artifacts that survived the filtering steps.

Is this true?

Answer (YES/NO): NO